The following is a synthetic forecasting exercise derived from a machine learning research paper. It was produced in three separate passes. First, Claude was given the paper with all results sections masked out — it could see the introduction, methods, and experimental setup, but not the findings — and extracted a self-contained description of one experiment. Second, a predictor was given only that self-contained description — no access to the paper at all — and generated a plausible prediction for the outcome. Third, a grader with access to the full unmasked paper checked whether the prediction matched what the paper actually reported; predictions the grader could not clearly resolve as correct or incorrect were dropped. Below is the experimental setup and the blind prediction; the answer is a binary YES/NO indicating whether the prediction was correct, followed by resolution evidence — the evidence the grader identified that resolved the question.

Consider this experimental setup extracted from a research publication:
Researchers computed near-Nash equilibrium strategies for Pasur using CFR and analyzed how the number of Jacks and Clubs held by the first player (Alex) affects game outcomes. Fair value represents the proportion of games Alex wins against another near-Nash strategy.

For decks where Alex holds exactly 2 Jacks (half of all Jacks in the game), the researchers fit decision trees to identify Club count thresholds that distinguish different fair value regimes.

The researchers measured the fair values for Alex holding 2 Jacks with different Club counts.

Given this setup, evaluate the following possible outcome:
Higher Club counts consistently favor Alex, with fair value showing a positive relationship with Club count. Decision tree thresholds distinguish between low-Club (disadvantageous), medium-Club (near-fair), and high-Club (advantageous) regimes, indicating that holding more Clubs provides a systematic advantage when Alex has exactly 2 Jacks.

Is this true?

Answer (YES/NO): NO